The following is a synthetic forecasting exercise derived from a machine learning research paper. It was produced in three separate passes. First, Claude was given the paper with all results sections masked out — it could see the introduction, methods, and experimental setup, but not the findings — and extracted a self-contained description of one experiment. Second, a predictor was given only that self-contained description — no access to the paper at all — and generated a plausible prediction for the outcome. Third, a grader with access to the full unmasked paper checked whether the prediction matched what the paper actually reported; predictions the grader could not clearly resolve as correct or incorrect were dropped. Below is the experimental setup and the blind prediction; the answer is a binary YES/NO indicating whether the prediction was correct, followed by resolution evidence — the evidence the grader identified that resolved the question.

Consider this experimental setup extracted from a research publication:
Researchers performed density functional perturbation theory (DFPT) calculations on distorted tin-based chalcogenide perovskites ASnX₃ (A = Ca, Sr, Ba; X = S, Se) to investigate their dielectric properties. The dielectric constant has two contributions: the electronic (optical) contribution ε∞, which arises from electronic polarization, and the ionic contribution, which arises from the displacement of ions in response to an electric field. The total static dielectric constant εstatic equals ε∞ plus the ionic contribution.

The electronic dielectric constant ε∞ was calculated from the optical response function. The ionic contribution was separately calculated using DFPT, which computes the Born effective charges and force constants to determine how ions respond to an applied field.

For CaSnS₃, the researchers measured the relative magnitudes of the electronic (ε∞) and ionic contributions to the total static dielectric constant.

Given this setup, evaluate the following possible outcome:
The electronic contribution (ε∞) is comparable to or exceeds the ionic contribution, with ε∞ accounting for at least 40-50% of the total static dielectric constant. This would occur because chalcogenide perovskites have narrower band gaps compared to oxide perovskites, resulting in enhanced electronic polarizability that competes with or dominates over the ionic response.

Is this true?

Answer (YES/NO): NO